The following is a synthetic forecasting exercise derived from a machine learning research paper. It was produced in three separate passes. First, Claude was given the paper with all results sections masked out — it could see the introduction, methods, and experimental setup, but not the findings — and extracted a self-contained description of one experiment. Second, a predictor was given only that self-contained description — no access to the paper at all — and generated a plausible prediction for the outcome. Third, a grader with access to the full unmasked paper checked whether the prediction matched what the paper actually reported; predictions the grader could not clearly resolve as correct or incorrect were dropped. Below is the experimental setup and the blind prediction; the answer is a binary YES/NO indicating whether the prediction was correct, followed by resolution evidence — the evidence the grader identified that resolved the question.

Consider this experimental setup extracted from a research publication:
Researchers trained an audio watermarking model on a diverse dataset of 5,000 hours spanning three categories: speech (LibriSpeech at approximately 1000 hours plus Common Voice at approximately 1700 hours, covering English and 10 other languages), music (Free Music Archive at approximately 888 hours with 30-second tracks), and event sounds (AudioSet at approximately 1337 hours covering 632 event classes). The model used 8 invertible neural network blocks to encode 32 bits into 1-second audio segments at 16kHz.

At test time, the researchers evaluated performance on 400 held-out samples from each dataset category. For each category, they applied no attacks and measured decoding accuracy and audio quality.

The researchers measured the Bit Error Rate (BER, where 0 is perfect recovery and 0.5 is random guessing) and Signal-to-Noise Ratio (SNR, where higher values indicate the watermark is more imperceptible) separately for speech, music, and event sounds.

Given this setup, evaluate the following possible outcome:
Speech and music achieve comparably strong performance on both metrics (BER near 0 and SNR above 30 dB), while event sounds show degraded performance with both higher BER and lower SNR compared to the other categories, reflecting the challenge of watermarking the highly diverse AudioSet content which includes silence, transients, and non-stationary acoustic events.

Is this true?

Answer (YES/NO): NO